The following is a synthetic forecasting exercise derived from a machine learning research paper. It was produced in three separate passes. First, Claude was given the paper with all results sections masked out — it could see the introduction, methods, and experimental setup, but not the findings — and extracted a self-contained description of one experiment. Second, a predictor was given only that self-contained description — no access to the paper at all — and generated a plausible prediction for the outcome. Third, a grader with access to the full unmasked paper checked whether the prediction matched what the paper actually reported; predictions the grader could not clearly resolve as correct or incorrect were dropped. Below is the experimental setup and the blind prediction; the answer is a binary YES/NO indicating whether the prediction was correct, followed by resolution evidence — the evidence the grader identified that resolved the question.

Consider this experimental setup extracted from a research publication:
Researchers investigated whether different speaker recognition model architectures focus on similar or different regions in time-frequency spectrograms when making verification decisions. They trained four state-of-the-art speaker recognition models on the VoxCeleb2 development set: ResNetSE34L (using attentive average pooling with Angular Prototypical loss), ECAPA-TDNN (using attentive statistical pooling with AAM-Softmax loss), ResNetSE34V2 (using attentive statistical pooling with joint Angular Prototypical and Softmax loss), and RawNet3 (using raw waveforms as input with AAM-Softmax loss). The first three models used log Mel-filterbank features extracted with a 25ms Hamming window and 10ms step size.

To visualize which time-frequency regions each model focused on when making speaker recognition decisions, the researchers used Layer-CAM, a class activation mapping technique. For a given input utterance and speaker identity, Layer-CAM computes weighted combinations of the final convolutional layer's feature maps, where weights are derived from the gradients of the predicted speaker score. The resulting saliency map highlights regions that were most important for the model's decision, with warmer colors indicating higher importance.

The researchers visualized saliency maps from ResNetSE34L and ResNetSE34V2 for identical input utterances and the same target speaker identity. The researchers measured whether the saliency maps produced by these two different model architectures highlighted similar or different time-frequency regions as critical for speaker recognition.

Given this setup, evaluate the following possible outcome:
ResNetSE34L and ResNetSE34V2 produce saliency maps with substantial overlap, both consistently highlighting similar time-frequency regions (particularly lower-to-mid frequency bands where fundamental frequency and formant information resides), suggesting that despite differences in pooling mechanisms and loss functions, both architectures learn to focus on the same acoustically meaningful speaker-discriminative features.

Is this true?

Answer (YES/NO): NO